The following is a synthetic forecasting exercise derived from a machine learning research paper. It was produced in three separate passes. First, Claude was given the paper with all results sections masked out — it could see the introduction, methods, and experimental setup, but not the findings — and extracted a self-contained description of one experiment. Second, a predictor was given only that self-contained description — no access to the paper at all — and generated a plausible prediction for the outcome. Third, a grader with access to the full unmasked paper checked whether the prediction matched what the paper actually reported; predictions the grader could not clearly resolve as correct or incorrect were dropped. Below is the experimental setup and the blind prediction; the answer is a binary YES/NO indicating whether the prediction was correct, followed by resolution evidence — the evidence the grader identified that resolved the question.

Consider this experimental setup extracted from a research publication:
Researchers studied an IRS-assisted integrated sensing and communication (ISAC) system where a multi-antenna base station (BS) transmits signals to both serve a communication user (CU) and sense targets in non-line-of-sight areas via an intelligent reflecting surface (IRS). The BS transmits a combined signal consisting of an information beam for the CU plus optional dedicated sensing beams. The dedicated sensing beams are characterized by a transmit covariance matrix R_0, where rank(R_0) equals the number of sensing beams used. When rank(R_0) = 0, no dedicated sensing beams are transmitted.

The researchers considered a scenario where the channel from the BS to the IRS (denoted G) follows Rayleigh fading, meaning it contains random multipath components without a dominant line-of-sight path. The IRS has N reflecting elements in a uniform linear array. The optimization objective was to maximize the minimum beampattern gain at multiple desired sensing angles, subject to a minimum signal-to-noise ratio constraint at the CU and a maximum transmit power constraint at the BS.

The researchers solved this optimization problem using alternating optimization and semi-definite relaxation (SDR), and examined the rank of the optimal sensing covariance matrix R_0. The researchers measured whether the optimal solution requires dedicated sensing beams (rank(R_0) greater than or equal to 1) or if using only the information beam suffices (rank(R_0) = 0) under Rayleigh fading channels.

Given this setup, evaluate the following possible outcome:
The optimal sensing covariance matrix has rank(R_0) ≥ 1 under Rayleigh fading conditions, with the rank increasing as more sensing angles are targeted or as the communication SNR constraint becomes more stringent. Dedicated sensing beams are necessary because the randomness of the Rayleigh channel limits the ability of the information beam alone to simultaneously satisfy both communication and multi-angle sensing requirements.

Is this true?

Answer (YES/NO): NO